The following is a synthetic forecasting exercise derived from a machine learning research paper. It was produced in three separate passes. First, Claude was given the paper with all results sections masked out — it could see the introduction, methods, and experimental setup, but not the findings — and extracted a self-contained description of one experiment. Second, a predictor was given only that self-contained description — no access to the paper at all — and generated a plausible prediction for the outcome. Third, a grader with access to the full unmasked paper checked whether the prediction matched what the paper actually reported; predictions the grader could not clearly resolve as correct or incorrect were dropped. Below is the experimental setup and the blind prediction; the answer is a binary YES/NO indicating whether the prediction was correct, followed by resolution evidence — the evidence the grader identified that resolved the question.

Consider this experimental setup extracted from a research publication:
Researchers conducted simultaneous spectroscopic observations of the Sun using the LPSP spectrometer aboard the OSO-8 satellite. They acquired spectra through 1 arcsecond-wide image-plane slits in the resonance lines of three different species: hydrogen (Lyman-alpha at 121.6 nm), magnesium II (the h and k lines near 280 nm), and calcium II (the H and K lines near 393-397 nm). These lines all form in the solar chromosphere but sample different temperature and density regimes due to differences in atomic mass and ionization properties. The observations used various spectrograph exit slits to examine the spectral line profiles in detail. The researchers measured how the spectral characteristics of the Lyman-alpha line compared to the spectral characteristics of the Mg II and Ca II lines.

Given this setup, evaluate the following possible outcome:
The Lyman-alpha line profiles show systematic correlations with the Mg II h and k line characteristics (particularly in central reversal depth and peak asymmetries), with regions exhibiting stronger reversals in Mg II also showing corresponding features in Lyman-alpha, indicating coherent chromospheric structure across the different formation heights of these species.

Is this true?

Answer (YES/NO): NO